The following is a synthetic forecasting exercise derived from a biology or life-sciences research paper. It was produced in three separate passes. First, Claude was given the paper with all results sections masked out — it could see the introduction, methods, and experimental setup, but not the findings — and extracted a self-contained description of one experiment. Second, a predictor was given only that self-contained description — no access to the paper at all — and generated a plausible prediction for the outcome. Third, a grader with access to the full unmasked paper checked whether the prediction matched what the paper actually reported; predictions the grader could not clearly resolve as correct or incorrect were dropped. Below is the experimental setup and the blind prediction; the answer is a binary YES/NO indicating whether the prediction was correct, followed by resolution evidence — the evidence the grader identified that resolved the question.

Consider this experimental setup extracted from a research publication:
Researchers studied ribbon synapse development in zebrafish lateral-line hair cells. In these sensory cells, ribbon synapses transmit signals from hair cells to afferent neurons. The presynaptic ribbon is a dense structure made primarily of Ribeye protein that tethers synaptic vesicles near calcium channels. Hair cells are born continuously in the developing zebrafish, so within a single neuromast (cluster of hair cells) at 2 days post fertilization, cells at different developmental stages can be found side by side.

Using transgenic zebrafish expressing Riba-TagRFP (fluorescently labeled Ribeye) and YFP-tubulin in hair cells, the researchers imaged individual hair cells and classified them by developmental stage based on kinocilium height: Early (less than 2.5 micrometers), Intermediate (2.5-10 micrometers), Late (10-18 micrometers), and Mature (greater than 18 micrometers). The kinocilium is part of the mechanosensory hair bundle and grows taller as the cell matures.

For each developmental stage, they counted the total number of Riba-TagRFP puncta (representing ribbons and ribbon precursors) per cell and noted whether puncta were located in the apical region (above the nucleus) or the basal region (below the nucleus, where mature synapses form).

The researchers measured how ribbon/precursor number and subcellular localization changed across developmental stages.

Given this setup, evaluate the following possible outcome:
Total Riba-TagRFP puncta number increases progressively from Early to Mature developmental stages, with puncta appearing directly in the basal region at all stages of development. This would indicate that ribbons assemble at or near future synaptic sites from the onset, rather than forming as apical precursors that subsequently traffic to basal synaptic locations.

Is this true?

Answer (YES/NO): NO